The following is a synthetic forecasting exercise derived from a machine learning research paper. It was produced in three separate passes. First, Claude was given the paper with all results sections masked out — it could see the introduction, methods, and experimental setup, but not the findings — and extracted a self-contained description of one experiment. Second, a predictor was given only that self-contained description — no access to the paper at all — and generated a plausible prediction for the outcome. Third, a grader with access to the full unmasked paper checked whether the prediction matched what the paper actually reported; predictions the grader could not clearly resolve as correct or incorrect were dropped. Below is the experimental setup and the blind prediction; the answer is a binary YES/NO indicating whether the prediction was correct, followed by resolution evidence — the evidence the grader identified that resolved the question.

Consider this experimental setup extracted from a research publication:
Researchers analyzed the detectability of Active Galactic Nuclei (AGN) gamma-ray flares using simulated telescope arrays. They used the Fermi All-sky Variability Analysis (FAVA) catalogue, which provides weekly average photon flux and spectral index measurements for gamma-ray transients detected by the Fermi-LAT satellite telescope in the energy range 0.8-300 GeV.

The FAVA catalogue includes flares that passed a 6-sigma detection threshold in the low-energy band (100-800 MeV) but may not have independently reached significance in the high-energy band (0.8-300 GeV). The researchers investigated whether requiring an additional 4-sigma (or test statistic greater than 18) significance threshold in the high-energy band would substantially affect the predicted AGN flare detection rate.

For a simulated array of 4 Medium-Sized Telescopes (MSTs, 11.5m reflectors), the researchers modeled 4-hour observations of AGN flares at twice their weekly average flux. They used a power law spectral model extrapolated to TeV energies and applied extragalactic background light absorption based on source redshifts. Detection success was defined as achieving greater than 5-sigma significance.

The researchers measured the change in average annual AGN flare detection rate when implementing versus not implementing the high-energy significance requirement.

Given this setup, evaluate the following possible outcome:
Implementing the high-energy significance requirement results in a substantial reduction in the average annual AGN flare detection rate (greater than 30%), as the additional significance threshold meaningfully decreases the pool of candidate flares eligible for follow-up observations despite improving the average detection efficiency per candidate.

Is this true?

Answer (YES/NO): NO